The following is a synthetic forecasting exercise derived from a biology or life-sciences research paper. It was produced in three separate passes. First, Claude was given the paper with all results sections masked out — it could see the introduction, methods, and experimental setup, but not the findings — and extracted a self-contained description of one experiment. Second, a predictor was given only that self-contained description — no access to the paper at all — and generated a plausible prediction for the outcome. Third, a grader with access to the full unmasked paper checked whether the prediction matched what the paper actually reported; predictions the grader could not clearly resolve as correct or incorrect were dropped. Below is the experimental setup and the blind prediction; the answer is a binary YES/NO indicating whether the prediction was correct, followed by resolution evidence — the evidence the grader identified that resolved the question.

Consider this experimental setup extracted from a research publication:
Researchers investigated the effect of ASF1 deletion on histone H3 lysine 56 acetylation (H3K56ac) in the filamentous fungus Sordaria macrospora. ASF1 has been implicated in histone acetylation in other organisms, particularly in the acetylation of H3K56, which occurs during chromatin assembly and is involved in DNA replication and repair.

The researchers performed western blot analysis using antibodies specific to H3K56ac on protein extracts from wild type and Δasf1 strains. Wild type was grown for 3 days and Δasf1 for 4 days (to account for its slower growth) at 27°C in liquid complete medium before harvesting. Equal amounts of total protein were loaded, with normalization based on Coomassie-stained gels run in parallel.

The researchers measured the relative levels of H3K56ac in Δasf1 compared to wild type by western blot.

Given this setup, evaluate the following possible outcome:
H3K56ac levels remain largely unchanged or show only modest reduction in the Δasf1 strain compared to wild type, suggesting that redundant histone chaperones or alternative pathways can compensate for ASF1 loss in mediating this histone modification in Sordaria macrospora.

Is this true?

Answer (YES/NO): NO